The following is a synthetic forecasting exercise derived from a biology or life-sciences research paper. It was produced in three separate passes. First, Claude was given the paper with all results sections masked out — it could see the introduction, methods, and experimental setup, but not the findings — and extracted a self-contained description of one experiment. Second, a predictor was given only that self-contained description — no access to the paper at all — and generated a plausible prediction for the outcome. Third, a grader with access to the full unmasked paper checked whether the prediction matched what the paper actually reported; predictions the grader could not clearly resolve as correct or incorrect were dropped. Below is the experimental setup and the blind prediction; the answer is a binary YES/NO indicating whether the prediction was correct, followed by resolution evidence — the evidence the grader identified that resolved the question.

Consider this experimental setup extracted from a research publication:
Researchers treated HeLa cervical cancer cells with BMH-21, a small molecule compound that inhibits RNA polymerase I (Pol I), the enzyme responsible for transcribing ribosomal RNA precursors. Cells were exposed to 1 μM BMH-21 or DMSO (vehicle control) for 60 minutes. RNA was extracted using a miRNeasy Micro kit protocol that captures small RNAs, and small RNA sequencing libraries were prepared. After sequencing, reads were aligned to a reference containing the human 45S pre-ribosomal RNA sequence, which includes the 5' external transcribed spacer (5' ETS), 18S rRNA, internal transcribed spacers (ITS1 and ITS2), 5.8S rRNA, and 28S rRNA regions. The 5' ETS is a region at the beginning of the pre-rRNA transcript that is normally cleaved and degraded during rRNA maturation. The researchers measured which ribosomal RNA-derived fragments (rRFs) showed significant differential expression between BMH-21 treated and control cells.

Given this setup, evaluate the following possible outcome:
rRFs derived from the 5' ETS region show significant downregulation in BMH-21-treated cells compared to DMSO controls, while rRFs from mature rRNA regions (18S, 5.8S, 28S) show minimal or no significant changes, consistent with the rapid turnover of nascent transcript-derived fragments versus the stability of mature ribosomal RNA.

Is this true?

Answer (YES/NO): NO